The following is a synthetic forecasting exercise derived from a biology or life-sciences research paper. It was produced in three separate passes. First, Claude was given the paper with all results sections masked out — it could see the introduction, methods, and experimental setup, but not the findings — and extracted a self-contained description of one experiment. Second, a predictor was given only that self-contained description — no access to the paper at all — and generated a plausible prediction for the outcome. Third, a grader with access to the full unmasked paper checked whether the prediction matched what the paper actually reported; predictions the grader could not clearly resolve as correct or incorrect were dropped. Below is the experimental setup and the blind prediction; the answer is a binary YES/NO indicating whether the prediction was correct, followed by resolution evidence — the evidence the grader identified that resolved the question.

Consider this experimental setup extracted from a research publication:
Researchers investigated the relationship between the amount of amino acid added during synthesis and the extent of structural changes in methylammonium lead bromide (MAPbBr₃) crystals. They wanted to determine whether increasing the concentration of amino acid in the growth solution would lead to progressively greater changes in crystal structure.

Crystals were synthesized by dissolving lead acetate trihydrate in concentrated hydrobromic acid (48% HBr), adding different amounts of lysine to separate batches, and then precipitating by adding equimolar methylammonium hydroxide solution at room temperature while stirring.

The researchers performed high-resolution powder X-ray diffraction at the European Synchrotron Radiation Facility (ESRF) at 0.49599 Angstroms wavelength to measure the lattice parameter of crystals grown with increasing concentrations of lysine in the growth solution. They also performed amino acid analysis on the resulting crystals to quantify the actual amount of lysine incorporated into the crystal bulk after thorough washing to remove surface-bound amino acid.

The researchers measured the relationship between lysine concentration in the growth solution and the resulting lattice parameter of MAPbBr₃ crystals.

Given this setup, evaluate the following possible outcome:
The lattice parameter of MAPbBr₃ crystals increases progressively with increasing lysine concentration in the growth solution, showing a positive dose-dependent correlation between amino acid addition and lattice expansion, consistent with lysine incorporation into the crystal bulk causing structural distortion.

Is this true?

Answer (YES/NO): NO